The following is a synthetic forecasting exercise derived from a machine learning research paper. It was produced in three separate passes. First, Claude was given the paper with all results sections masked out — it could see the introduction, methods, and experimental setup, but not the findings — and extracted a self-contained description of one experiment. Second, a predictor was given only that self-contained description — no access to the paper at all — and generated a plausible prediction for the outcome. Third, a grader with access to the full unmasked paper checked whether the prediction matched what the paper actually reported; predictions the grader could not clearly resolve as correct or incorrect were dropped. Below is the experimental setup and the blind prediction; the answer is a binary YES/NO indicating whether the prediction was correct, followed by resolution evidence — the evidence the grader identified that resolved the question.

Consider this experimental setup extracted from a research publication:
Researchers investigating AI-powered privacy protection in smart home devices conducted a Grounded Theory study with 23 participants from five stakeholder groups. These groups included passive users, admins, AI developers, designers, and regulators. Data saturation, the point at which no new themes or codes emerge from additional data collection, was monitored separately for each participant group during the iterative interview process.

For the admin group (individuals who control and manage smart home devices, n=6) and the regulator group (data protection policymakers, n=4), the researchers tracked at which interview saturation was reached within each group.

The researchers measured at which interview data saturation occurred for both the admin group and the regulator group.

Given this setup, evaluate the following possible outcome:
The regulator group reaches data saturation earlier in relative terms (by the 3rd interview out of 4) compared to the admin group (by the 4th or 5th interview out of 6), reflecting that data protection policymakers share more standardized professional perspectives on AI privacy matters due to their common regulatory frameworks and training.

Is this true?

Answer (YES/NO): NO